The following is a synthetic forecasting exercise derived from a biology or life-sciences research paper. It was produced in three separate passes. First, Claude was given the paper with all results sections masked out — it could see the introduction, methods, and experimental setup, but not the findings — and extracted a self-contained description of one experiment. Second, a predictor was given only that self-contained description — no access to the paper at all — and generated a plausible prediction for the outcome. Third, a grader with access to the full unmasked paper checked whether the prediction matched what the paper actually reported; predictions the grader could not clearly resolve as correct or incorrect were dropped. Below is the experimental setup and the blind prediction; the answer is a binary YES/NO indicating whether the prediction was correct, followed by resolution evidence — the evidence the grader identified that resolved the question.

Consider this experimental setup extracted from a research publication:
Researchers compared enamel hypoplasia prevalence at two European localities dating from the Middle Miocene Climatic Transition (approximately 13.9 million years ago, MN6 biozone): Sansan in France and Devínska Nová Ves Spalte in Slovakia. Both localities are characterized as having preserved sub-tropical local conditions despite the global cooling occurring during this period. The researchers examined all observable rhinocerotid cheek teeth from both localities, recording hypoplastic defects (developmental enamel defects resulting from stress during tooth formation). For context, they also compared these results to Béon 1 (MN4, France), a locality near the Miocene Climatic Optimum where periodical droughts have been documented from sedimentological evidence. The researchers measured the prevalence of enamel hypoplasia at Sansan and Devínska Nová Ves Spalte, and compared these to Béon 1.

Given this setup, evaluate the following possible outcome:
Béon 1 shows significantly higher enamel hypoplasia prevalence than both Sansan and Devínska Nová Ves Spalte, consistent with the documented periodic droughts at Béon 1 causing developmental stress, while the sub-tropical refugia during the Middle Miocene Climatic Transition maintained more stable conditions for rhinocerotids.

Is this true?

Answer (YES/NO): YES